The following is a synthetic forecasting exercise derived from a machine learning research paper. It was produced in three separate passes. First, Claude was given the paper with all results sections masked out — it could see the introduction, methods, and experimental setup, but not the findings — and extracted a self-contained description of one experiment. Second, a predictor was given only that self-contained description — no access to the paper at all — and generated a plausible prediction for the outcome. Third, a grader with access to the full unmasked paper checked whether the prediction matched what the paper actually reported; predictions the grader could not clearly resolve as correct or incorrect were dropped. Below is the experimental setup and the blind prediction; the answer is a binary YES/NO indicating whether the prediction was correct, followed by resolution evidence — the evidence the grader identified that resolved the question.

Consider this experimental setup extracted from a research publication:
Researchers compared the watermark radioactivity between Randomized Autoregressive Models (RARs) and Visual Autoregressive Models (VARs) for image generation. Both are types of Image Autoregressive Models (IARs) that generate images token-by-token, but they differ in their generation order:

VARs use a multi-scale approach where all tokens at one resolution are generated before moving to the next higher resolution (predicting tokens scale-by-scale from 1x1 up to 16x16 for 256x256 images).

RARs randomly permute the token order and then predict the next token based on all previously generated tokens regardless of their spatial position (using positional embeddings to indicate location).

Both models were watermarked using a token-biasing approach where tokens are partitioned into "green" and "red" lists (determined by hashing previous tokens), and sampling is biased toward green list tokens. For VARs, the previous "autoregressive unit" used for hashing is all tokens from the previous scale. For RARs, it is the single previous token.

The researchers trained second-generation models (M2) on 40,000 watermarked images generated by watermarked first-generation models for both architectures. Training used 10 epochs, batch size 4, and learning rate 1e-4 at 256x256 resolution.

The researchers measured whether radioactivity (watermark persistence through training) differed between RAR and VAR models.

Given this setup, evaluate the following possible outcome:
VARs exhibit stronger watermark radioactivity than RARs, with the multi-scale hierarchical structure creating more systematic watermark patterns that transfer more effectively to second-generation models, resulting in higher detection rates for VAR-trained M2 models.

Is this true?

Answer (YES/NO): YES